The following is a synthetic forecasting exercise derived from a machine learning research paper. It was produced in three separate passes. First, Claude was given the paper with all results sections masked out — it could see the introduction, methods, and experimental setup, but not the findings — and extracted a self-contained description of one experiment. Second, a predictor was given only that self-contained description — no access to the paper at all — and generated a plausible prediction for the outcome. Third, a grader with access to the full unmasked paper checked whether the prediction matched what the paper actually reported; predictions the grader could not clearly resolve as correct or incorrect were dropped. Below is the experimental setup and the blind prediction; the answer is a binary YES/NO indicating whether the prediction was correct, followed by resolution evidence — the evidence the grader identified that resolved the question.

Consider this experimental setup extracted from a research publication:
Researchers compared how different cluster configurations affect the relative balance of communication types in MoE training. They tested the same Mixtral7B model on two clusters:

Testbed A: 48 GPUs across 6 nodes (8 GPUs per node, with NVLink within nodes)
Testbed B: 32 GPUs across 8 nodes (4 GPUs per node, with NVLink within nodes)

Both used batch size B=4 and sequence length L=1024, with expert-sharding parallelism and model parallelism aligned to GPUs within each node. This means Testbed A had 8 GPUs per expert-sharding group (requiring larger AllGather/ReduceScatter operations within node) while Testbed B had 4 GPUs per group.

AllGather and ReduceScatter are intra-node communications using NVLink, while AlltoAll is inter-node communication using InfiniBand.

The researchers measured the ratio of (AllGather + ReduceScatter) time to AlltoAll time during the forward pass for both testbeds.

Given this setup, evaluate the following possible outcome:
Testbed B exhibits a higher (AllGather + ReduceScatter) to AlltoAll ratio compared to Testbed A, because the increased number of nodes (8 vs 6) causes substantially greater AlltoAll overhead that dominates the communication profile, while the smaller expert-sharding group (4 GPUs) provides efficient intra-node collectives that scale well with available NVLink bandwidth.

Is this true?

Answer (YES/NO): YES